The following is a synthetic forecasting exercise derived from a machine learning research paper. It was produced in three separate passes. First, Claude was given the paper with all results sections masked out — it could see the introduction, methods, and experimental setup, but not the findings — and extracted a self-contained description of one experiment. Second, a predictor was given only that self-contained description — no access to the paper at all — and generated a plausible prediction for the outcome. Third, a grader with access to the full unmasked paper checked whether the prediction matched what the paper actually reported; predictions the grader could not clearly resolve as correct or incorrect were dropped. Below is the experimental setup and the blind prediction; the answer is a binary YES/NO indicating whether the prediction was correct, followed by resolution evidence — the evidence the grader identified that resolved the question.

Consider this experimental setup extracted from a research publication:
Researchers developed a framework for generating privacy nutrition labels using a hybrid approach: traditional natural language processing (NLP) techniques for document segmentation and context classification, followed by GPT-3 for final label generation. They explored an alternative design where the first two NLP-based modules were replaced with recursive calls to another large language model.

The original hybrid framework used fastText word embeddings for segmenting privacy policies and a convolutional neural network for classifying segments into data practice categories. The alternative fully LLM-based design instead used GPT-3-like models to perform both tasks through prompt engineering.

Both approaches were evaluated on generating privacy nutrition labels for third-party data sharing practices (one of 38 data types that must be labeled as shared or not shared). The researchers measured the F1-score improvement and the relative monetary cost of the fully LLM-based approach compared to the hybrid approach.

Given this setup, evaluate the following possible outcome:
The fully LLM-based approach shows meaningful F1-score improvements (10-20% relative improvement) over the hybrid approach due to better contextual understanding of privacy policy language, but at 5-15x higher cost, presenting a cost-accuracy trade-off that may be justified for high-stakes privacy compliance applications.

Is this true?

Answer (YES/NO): YES